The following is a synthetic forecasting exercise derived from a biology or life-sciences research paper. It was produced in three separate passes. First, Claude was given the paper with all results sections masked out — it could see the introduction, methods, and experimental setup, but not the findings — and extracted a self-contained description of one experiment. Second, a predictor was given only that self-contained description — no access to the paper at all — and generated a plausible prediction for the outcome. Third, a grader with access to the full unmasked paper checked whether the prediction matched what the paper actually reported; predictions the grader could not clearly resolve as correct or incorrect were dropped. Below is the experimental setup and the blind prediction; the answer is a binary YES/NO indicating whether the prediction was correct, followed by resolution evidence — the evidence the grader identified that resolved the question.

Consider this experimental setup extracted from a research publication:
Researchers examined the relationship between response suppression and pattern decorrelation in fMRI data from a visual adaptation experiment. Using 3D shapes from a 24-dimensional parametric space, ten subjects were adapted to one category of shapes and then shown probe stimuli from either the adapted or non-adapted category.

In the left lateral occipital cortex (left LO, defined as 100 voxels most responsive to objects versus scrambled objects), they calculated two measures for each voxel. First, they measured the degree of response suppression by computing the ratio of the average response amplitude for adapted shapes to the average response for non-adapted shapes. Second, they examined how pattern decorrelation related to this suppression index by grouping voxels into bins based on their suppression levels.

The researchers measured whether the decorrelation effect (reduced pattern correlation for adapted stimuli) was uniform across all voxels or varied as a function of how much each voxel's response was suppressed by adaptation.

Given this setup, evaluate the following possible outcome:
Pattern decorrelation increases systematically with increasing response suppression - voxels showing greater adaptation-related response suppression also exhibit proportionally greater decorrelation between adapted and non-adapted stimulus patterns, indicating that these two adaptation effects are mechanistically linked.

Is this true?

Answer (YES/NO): NO